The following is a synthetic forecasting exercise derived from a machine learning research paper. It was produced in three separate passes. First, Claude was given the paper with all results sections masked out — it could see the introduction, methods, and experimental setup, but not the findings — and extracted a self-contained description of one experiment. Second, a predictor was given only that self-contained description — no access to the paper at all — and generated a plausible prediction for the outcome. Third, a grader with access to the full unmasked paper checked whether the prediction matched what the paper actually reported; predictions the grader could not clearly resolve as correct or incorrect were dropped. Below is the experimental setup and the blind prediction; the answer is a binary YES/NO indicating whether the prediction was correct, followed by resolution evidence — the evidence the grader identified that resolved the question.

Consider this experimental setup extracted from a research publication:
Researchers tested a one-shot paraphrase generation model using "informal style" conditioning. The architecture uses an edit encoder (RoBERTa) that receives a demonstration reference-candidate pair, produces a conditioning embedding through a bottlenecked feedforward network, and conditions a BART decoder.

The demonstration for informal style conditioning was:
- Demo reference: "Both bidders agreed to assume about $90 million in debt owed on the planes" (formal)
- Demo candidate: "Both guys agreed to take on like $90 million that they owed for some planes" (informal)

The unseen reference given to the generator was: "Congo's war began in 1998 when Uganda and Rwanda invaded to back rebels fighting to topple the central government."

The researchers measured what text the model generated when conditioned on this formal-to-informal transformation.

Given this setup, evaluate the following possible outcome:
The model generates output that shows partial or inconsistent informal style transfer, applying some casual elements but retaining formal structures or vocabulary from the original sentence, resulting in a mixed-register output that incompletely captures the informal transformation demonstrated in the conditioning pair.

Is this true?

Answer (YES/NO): YES